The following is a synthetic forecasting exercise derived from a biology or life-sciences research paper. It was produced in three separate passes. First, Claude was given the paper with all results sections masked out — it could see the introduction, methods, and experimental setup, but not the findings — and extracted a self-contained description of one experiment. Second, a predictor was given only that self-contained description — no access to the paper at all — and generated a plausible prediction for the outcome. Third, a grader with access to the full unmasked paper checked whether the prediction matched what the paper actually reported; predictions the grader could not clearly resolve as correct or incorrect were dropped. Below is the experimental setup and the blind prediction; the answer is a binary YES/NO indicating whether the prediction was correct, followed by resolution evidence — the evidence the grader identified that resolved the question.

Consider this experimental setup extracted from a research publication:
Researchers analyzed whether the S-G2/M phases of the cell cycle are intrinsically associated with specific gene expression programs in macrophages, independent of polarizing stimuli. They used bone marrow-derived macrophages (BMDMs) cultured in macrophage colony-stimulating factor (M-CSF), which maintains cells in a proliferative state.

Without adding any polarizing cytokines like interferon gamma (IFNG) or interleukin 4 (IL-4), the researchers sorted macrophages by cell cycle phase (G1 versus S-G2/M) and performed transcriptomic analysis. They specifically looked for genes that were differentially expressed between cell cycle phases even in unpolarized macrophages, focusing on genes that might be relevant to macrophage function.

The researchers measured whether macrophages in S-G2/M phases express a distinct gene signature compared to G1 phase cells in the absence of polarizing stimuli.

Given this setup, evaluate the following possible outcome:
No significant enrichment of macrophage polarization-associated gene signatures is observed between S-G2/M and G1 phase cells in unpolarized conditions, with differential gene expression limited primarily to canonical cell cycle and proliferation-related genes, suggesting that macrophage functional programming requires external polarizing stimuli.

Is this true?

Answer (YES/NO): NO